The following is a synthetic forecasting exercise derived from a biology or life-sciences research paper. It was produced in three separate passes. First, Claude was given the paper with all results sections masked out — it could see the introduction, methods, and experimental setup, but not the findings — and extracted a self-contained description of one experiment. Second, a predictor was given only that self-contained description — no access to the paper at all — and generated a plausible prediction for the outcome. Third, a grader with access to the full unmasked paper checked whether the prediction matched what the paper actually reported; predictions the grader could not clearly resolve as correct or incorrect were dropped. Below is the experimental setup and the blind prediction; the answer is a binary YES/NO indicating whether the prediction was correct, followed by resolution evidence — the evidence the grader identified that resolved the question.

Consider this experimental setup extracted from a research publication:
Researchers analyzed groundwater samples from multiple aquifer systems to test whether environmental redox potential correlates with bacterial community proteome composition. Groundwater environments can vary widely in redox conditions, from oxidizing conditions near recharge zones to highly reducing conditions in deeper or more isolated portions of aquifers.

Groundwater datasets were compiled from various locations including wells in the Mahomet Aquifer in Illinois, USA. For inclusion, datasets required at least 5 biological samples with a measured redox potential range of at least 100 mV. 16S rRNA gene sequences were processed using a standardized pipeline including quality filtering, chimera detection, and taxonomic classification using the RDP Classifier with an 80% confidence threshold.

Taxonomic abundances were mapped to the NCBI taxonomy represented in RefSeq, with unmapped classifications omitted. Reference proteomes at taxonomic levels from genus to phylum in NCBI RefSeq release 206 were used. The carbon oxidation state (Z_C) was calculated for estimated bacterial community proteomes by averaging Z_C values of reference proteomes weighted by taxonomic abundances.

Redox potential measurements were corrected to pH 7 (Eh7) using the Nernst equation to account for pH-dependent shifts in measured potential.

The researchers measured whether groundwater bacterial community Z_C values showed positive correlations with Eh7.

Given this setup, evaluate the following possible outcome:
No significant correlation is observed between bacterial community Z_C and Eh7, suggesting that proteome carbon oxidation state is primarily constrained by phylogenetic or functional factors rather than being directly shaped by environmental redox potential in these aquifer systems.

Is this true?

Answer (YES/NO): NO